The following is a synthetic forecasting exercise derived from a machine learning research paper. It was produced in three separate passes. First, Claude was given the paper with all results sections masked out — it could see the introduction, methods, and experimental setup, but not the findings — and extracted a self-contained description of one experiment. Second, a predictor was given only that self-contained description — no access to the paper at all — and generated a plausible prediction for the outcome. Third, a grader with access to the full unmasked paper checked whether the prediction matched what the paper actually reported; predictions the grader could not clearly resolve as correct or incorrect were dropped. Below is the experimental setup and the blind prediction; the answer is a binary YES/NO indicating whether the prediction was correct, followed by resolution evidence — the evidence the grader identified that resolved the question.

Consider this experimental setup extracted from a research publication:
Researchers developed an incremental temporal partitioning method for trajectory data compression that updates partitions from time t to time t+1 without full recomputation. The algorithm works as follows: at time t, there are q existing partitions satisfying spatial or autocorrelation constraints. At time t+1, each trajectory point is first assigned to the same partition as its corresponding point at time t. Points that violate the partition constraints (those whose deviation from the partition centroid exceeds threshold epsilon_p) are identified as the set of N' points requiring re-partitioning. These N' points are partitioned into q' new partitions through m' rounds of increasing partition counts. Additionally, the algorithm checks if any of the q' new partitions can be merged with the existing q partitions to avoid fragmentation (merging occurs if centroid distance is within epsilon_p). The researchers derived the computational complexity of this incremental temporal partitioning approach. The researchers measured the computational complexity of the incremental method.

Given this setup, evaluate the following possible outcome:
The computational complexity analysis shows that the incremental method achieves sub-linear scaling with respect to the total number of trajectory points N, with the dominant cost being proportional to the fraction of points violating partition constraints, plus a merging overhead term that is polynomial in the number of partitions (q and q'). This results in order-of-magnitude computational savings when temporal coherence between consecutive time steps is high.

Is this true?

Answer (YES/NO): NO